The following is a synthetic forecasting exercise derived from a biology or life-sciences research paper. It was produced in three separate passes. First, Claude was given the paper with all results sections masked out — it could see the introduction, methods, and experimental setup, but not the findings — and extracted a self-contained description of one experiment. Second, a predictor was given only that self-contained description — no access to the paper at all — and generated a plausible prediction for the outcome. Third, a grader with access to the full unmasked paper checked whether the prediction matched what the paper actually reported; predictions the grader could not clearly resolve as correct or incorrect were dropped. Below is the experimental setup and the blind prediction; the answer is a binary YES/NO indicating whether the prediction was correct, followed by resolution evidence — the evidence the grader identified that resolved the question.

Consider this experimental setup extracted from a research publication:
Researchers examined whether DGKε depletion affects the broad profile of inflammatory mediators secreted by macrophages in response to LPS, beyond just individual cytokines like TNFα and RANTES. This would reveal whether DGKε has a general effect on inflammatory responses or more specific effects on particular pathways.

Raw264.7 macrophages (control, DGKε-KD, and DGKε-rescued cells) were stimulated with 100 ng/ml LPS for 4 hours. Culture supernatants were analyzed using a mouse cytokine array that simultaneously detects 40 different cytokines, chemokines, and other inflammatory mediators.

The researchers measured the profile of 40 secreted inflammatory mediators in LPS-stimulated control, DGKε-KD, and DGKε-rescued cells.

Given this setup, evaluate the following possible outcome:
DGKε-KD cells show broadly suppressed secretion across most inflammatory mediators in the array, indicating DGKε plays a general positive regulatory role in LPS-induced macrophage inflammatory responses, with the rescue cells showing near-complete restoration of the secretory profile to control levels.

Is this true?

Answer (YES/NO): NO